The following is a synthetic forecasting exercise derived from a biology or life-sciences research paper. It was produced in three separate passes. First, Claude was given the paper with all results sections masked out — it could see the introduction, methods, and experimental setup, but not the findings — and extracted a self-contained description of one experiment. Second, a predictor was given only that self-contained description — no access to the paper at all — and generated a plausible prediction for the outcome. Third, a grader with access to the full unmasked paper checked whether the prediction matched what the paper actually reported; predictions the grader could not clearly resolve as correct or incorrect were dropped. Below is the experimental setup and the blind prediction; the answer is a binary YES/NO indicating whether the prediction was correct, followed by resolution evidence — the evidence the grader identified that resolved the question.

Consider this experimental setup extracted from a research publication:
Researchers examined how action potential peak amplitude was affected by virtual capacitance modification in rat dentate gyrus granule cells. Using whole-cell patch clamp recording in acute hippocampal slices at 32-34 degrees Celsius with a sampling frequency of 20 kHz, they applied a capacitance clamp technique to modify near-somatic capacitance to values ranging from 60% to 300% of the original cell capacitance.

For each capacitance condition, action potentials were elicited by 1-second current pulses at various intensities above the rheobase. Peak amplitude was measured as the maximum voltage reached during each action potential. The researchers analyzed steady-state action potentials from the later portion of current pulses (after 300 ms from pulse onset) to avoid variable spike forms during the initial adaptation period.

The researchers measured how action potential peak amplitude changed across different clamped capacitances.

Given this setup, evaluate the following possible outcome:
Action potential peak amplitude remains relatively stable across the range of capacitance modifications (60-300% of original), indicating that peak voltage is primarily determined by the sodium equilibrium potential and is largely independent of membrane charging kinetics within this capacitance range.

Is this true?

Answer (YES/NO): NO